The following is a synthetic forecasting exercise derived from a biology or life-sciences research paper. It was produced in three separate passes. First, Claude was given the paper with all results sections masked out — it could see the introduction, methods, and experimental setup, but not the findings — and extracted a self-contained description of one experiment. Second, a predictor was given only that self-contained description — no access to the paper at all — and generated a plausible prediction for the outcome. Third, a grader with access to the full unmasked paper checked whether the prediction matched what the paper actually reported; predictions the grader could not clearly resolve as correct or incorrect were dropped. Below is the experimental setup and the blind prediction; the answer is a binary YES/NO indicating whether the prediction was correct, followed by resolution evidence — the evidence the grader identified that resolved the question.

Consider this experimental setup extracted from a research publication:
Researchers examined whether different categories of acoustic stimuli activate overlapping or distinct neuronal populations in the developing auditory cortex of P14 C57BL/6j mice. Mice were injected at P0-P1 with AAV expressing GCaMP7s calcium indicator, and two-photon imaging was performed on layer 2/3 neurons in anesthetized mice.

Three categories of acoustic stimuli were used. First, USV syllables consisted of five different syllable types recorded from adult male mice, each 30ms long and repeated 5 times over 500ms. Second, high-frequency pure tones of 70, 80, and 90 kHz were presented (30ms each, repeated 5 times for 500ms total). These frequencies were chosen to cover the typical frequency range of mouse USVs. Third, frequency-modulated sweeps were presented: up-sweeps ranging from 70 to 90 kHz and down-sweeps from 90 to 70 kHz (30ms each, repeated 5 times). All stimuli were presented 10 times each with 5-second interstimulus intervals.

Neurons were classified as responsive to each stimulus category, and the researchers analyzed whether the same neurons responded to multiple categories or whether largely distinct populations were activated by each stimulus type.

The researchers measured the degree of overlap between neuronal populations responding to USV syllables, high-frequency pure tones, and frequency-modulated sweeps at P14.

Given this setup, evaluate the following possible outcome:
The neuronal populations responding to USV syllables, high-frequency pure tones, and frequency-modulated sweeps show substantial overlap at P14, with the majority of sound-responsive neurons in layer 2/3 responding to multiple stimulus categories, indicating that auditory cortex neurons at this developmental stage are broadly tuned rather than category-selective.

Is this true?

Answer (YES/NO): NO